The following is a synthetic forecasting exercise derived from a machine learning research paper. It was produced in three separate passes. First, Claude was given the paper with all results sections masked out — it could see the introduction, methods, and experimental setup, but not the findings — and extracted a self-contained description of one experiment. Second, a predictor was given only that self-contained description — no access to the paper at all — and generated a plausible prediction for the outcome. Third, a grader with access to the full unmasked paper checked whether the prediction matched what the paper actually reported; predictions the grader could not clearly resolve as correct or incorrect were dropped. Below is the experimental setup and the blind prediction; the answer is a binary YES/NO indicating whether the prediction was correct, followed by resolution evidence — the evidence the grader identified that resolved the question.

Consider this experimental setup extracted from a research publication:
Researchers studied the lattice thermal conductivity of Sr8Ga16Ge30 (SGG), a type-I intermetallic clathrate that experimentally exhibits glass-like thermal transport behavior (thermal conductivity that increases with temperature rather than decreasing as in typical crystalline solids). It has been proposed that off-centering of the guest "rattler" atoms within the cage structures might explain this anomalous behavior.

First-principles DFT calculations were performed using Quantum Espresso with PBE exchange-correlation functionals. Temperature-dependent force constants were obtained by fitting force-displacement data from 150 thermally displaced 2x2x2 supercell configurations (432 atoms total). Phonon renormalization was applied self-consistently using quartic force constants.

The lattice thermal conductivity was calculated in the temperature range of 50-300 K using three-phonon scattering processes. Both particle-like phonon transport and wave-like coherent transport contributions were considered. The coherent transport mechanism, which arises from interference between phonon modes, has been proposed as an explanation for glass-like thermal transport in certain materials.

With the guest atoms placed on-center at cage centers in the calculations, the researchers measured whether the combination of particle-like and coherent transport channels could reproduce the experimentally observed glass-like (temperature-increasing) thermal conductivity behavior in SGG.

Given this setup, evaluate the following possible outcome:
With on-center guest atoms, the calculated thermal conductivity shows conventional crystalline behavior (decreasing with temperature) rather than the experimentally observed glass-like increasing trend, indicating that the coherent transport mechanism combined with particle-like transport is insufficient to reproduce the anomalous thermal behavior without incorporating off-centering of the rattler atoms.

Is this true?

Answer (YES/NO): YES